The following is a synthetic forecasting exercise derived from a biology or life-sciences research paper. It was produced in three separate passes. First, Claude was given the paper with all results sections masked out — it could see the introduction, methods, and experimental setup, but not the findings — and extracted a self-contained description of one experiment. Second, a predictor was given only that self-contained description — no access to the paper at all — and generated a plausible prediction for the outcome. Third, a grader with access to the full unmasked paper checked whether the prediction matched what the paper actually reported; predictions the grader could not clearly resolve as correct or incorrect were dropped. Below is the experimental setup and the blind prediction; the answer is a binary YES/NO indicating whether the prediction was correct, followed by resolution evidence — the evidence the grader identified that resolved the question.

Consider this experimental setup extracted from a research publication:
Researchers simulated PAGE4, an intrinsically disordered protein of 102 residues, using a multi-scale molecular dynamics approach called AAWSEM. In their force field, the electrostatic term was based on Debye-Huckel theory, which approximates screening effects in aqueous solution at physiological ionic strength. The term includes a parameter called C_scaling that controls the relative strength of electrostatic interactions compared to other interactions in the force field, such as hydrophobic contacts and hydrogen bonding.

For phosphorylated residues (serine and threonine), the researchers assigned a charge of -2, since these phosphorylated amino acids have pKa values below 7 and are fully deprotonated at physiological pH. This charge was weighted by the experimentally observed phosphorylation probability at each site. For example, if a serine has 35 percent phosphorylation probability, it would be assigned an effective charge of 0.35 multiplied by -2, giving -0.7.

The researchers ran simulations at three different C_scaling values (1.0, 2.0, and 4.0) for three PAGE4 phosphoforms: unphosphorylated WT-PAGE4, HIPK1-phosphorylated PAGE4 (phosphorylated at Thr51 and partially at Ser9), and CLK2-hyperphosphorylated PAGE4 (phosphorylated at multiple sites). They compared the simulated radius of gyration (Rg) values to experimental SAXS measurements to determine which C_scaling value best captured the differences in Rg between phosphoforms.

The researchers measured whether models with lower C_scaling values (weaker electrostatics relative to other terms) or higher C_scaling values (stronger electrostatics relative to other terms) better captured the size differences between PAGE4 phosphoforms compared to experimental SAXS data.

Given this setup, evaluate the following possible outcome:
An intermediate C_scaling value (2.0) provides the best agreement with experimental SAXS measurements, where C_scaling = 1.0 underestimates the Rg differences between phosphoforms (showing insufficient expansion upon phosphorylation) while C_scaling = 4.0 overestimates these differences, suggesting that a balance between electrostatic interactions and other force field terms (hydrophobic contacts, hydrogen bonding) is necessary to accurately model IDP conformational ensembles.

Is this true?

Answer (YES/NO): NO